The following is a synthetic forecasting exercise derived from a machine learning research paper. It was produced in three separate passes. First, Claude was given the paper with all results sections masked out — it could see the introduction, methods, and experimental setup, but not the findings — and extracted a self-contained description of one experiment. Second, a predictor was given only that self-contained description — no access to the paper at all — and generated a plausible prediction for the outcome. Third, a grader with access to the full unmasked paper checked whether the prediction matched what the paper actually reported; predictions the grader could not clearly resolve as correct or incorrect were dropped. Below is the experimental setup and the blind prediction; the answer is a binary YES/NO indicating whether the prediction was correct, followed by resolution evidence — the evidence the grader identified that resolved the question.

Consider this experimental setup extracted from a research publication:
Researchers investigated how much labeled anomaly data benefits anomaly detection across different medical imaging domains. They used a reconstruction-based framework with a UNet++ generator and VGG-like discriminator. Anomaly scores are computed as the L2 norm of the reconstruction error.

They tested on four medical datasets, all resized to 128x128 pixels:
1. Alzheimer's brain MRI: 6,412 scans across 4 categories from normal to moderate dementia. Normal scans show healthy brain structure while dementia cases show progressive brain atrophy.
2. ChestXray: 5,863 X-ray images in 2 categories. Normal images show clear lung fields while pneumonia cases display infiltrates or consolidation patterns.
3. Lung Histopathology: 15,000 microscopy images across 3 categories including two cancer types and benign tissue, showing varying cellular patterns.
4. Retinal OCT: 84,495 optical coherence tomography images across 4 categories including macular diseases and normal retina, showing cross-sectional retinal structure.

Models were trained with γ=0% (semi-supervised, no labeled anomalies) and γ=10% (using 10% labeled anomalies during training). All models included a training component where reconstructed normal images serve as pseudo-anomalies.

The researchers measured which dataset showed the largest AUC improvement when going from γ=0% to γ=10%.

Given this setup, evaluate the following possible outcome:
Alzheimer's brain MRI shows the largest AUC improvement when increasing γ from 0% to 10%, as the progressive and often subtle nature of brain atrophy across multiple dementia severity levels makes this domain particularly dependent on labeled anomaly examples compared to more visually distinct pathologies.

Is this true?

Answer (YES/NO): NO